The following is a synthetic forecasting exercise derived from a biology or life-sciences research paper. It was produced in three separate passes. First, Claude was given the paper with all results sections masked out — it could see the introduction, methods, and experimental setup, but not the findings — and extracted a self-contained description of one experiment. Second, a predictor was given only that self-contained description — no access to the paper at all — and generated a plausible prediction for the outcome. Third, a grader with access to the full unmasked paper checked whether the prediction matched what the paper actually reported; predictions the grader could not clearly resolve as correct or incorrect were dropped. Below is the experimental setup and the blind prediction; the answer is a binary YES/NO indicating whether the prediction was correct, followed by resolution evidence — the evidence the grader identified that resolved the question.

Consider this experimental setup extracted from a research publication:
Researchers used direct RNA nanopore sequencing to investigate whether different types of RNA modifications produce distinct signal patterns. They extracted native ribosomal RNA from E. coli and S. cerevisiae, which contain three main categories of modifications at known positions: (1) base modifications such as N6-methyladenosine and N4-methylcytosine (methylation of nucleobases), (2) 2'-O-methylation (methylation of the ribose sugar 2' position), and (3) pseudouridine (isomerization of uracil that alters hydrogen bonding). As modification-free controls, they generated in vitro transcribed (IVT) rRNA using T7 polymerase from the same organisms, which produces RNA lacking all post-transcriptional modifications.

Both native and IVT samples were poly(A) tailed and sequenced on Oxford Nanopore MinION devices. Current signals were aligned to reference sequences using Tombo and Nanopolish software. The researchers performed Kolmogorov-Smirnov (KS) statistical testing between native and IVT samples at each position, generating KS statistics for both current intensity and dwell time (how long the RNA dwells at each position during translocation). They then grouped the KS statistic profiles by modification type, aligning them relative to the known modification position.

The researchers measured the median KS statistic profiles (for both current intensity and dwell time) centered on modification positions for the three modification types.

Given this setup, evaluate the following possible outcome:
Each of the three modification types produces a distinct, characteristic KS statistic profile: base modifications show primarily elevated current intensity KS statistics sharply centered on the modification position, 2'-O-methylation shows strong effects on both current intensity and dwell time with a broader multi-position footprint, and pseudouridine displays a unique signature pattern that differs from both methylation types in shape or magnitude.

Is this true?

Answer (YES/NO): NO